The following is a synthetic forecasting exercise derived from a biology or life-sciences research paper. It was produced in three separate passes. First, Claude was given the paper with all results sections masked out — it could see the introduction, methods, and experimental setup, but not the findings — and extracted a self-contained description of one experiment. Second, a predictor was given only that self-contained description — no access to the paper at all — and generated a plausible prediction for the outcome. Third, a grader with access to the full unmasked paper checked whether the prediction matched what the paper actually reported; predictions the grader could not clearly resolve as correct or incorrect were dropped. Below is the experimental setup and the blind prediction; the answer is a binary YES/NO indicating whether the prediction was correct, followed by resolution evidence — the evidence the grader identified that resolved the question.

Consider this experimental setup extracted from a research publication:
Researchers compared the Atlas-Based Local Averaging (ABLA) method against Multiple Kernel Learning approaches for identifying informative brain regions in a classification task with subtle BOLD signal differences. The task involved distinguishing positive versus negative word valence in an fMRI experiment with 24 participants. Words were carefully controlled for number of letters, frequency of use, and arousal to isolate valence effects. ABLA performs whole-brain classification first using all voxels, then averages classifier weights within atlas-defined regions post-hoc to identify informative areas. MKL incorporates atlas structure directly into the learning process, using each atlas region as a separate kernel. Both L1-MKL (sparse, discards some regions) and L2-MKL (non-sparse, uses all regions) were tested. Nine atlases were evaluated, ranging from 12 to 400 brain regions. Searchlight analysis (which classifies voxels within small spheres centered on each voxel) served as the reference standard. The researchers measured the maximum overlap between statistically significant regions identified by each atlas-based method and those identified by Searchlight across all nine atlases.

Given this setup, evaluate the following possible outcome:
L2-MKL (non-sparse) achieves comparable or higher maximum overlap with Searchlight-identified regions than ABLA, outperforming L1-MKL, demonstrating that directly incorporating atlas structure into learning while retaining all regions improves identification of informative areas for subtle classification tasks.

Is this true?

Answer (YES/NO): NO